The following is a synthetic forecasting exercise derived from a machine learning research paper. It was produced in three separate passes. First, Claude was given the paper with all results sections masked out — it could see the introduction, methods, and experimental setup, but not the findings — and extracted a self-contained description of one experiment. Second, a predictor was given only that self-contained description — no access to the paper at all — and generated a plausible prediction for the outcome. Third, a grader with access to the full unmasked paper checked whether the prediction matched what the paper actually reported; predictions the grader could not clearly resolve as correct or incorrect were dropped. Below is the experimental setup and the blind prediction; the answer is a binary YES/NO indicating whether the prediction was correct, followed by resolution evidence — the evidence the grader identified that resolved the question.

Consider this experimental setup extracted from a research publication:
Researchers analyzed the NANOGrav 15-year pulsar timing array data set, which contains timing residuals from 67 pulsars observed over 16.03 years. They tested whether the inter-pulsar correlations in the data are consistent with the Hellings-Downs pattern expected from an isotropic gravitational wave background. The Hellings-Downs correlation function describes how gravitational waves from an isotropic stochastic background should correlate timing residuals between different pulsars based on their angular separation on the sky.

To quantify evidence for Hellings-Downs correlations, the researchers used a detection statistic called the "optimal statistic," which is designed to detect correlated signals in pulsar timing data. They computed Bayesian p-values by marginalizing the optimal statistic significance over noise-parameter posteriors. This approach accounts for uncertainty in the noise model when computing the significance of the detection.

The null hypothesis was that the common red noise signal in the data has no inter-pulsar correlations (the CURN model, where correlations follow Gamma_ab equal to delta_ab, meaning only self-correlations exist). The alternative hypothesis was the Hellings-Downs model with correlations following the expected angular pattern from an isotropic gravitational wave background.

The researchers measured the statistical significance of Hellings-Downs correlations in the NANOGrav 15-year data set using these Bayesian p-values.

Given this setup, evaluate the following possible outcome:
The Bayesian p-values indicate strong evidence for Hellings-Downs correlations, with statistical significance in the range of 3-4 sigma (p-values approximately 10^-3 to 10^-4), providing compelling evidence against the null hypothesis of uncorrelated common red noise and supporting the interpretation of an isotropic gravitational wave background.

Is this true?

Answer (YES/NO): YES